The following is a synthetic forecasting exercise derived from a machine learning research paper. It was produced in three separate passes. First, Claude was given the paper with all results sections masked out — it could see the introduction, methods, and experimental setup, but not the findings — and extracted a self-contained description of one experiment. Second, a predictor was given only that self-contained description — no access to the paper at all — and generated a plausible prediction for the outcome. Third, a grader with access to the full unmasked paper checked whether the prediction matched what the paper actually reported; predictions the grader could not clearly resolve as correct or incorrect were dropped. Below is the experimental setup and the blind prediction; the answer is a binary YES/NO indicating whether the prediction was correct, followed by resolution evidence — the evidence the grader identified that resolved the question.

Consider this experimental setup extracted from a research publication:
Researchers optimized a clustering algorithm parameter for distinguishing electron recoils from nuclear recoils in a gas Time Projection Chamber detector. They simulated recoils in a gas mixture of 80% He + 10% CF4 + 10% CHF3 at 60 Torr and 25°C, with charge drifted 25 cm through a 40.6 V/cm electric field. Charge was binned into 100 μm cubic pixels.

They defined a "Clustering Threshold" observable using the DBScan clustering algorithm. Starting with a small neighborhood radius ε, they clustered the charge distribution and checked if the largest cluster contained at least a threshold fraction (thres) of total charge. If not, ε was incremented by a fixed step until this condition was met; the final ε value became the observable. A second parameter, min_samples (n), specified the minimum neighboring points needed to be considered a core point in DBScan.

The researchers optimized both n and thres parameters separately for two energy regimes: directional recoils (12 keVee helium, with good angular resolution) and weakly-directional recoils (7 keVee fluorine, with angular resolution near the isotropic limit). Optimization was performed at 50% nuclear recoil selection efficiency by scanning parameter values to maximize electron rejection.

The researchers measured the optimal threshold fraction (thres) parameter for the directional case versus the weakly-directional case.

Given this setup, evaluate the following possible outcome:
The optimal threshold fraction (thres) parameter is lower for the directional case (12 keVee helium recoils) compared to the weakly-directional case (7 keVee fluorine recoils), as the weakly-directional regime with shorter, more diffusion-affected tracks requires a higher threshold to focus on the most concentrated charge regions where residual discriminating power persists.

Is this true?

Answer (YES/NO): NO